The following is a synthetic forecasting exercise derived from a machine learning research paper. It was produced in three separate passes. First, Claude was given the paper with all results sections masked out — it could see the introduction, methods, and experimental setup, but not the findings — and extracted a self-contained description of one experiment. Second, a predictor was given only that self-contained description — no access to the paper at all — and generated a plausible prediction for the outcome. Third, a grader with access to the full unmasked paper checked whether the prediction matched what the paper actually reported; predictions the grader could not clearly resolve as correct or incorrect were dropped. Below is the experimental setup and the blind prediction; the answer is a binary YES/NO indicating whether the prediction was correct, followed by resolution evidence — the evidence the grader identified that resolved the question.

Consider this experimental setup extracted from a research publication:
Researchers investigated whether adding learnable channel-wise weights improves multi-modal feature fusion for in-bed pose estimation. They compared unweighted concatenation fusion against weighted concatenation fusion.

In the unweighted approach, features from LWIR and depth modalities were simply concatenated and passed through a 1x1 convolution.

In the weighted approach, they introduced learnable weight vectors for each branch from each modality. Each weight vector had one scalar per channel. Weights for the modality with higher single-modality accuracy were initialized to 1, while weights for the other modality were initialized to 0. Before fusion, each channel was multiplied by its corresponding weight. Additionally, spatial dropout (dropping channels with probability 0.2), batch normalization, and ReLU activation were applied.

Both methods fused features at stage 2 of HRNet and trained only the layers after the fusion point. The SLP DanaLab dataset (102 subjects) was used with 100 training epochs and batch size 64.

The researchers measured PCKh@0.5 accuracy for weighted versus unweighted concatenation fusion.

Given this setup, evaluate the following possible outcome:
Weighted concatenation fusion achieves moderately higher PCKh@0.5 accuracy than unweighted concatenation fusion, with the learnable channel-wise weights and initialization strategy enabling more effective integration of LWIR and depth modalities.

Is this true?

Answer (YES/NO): YES